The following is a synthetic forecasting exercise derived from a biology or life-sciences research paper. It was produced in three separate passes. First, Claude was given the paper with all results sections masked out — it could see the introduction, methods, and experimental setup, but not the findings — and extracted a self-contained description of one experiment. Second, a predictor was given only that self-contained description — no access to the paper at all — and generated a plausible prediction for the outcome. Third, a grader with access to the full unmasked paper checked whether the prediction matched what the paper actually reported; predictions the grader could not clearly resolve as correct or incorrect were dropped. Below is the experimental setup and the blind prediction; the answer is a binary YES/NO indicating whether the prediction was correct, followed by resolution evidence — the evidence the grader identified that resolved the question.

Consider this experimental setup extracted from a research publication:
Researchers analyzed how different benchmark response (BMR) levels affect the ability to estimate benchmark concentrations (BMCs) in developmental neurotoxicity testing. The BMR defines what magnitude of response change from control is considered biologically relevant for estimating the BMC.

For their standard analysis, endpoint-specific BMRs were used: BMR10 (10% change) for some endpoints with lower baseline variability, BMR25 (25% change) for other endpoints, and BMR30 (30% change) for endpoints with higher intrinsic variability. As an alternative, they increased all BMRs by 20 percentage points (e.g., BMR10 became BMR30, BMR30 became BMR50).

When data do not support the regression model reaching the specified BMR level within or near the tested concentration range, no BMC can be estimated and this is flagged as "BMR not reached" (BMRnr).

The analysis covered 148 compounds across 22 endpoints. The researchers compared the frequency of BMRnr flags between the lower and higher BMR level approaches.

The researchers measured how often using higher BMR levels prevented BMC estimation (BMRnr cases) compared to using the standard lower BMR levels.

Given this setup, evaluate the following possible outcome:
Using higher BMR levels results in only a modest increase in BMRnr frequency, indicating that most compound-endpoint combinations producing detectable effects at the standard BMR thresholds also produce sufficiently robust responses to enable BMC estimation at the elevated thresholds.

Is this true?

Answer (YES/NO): NO